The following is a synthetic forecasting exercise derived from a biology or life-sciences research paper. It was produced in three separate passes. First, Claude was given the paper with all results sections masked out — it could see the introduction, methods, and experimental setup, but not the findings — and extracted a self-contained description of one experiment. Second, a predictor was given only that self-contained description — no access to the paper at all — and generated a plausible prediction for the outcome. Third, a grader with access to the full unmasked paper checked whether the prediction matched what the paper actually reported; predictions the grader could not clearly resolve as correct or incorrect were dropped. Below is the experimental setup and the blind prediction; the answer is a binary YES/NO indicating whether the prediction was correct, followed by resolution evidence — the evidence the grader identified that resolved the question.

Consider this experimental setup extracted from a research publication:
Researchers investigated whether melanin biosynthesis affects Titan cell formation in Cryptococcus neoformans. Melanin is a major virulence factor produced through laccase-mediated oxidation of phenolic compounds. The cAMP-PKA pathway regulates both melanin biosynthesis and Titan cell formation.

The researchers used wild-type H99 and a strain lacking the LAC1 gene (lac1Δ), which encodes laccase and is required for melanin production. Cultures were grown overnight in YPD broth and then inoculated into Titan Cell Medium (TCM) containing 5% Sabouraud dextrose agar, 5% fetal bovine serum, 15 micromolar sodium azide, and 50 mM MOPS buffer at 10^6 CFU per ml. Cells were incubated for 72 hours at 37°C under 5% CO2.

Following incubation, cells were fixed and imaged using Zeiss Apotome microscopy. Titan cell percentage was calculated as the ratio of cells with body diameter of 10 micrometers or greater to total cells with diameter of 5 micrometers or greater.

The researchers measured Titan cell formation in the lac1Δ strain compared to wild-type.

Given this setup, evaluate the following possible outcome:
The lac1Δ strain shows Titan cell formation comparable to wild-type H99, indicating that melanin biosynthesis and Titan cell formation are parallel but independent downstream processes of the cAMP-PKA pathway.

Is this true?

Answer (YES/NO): NO